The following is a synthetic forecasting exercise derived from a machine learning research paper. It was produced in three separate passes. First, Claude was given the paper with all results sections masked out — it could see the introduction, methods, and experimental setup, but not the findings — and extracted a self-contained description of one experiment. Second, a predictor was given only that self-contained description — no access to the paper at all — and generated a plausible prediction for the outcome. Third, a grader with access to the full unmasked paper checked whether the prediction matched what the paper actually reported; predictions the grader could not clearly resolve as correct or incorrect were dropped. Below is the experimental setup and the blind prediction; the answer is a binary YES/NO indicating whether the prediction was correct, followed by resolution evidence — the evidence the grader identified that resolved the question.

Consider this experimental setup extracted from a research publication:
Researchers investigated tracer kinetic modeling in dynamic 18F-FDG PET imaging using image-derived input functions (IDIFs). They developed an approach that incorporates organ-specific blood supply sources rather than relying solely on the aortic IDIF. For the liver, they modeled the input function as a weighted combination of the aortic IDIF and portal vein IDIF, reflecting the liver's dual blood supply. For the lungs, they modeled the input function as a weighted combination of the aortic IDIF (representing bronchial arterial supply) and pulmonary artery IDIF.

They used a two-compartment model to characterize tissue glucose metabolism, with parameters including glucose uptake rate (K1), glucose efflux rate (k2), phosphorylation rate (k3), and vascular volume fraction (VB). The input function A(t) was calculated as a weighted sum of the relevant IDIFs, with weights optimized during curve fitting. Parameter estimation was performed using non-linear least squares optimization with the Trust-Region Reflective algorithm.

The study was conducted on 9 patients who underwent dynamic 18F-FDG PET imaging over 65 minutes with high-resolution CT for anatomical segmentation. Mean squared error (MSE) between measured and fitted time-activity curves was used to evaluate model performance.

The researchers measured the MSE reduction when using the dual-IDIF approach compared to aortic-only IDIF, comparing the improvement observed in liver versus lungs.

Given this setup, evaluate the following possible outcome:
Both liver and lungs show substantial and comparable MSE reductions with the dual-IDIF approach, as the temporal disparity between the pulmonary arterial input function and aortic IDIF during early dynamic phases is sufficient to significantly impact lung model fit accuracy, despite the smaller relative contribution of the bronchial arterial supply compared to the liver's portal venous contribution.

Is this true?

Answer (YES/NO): NO